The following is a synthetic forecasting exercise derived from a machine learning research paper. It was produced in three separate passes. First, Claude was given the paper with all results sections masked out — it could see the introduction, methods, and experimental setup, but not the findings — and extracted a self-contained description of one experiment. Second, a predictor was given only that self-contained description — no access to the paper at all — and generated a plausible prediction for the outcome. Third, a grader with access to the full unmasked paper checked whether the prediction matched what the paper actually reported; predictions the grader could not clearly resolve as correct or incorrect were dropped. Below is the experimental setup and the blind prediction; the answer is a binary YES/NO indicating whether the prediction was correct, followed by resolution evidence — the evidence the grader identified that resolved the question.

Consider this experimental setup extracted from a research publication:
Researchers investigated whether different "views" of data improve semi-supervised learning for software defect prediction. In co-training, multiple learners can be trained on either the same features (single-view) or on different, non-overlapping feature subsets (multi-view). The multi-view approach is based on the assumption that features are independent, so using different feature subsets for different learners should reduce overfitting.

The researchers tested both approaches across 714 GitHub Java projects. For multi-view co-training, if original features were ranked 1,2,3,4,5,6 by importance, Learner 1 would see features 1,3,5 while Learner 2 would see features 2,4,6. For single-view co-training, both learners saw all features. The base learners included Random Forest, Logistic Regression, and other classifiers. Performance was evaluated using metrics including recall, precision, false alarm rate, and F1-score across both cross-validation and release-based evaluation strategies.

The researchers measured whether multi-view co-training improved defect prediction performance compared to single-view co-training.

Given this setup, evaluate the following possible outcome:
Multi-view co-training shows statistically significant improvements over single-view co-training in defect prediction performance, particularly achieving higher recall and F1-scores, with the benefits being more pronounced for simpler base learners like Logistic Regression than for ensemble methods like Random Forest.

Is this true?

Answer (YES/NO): NO